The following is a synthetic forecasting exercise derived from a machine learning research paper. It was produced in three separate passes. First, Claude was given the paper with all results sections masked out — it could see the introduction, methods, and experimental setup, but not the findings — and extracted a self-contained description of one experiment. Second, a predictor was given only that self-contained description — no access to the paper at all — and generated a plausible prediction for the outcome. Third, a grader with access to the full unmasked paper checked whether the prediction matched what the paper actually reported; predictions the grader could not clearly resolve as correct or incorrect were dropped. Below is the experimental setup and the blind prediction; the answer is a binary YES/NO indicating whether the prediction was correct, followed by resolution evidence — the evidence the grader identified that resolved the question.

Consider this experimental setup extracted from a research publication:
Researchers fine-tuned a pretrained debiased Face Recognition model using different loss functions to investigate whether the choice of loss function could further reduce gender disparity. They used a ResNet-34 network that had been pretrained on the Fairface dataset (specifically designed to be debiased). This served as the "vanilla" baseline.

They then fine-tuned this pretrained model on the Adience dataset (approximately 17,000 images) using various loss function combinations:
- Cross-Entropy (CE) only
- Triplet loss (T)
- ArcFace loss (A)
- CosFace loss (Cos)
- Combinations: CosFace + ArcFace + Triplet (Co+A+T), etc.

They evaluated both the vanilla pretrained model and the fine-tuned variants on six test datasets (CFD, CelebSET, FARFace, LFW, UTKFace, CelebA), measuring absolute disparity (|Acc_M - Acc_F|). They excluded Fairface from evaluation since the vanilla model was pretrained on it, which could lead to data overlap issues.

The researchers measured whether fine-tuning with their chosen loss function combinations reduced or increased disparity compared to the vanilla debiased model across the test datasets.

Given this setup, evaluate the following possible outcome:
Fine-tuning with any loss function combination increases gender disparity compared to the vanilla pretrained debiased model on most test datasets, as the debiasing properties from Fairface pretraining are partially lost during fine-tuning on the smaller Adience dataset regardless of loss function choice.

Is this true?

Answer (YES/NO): NO